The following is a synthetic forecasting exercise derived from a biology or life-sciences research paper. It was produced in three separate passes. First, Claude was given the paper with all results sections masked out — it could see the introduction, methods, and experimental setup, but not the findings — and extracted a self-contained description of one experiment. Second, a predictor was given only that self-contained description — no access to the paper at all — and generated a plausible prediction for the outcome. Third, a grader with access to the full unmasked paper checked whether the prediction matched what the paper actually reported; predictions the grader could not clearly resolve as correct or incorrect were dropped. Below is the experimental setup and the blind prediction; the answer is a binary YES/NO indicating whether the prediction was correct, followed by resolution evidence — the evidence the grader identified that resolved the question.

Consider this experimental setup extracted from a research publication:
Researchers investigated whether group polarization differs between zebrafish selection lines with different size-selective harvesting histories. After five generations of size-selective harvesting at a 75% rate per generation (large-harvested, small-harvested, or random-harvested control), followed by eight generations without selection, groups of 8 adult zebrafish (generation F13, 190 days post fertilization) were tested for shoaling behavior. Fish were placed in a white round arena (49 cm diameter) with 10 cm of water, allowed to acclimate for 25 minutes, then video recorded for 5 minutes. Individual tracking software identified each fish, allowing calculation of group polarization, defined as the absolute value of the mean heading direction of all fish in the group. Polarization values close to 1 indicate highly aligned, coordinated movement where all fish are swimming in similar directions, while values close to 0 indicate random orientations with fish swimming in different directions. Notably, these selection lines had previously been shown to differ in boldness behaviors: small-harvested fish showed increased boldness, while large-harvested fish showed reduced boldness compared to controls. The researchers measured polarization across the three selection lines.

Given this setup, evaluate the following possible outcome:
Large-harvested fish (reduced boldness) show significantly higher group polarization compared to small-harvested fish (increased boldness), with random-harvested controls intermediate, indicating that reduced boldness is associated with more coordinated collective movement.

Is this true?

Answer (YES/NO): NO